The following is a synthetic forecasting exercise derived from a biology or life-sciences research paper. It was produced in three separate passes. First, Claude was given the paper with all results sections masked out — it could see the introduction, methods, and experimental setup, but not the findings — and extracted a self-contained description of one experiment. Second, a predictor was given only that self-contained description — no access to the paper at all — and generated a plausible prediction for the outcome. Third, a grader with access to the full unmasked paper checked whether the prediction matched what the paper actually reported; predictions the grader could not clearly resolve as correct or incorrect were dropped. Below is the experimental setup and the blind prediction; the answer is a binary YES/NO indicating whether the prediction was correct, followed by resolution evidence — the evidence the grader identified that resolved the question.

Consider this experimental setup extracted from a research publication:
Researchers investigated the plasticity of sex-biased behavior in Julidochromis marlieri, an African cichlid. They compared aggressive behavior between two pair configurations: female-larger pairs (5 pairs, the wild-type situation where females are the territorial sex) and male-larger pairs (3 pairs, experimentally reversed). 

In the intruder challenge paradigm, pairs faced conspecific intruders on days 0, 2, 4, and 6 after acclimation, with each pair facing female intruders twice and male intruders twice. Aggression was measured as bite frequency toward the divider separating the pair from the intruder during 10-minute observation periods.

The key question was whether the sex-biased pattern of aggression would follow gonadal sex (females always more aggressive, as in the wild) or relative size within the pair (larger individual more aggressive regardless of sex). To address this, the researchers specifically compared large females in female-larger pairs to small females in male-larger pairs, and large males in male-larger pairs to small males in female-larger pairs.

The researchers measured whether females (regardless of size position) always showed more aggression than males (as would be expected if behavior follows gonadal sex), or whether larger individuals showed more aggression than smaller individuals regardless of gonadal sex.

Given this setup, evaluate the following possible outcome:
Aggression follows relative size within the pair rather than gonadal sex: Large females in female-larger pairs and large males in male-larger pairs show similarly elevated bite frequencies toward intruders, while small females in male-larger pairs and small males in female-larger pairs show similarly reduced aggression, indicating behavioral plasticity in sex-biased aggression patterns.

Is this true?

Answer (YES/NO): YES